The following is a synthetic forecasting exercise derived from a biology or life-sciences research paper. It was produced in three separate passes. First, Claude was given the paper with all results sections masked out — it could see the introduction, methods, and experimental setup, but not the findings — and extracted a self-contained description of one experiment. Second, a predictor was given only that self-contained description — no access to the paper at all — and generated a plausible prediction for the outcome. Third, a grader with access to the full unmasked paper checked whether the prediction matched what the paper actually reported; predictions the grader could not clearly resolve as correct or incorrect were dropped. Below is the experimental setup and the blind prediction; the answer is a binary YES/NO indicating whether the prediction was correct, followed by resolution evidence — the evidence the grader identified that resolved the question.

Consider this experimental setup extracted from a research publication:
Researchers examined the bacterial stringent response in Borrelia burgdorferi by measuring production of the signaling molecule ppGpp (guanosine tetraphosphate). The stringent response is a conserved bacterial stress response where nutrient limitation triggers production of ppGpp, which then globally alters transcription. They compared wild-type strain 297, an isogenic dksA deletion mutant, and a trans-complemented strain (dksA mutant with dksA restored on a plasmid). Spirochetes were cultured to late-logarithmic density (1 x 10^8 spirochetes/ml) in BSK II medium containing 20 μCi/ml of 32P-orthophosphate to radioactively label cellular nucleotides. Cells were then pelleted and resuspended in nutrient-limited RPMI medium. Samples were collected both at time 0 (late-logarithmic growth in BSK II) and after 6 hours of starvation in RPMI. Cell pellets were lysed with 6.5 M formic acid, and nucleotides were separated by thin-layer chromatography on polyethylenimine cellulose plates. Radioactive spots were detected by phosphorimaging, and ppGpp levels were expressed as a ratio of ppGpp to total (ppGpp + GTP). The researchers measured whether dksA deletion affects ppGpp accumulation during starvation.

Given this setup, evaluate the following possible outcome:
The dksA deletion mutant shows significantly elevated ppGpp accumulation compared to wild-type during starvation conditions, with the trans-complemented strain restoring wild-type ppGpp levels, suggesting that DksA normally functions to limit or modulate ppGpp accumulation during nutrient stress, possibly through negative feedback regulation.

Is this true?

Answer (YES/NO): YES